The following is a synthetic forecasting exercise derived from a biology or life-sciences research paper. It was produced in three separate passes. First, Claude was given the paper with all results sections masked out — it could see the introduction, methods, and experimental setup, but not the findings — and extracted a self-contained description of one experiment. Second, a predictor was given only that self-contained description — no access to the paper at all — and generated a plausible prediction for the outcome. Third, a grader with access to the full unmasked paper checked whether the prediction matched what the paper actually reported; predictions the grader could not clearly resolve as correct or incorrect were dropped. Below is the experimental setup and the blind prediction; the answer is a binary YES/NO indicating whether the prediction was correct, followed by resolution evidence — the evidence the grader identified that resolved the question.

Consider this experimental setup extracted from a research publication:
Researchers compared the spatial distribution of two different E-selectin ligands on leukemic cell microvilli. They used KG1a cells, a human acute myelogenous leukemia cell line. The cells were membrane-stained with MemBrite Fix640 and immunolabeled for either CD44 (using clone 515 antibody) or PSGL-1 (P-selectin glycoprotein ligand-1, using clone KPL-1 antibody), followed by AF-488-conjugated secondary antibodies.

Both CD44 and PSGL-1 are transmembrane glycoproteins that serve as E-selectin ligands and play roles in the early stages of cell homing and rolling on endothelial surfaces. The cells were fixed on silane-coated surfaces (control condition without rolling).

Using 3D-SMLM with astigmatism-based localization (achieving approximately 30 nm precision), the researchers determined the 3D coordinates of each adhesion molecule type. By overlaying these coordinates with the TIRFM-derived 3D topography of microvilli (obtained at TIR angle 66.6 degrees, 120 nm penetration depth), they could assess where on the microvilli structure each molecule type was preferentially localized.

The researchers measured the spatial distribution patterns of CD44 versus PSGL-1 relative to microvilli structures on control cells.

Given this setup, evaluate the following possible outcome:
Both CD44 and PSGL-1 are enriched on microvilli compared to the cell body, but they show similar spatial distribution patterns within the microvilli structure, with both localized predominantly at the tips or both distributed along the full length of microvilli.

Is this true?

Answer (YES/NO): NO